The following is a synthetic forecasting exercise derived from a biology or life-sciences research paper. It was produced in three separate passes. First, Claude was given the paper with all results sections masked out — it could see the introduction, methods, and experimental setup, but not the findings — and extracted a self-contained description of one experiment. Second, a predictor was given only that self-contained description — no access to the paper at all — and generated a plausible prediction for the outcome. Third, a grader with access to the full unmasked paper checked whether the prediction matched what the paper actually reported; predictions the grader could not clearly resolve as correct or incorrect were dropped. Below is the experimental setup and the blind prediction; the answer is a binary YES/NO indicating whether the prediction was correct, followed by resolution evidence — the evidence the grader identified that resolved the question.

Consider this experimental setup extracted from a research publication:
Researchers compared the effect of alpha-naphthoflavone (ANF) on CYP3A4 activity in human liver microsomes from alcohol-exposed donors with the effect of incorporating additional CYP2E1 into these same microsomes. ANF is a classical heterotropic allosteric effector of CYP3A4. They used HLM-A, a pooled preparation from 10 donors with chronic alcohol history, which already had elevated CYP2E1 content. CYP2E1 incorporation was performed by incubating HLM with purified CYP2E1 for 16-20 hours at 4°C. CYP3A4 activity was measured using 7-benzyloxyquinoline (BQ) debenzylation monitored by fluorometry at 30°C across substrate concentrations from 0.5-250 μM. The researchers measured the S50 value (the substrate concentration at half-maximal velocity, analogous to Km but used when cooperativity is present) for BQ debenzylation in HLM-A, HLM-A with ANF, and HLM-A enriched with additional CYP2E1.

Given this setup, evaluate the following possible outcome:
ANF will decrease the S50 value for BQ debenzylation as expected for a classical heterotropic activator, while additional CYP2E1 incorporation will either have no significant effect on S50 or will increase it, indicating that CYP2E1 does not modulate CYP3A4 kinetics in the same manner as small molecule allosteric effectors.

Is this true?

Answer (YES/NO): NO